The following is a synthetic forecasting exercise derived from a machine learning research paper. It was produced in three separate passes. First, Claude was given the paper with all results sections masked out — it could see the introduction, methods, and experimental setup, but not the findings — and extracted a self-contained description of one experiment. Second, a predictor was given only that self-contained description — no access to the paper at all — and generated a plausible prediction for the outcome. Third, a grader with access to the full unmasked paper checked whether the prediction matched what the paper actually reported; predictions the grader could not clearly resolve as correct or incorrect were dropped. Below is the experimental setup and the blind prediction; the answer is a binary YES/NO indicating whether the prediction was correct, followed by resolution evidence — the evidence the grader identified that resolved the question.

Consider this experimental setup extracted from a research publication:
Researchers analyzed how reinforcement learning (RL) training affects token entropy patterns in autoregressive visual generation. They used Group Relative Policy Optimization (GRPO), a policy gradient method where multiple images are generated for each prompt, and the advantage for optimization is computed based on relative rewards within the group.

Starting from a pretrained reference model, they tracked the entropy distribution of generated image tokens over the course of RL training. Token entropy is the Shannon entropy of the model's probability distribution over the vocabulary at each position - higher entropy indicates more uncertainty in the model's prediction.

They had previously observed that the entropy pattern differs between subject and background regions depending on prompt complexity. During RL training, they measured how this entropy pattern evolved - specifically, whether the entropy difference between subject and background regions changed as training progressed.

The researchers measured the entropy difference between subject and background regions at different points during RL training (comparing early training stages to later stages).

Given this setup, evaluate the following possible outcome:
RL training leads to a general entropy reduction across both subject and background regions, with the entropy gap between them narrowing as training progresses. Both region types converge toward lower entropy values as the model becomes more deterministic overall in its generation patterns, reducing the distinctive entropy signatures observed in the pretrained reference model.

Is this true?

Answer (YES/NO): NO